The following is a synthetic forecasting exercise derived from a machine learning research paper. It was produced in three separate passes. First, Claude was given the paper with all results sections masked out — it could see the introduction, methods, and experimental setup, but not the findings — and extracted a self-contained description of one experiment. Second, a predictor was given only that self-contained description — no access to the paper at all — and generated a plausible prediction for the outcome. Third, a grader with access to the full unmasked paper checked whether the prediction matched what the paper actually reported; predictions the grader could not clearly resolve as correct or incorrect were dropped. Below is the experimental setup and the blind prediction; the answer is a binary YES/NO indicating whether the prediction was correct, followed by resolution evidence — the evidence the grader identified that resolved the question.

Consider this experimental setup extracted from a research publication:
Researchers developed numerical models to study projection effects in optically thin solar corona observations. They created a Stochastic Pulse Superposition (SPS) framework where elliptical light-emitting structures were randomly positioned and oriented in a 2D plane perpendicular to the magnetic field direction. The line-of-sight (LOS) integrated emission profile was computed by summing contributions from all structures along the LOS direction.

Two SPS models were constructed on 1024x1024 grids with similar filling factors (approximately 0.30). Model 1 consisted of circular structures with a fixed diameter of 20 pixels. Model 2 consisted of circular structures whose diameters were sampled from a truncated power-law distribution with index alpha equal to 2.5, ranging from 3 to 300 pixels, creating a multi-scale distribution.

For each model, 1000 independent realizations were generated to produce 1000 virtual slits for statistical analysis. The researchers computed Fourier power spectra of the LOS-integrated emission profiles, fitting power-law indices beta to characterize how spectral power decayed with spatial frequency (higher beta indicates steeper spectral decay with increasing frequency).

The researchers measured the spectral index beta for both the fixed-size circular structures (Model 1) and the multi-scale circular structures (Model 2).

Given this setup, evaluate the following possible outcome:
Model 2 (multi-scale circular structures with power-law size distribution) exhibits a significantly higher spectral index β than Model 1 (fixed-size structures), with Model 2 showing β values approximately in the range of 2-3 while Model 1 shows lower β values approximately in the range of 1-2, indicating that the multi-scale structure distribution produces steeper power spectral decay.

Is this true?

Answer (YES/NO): NO